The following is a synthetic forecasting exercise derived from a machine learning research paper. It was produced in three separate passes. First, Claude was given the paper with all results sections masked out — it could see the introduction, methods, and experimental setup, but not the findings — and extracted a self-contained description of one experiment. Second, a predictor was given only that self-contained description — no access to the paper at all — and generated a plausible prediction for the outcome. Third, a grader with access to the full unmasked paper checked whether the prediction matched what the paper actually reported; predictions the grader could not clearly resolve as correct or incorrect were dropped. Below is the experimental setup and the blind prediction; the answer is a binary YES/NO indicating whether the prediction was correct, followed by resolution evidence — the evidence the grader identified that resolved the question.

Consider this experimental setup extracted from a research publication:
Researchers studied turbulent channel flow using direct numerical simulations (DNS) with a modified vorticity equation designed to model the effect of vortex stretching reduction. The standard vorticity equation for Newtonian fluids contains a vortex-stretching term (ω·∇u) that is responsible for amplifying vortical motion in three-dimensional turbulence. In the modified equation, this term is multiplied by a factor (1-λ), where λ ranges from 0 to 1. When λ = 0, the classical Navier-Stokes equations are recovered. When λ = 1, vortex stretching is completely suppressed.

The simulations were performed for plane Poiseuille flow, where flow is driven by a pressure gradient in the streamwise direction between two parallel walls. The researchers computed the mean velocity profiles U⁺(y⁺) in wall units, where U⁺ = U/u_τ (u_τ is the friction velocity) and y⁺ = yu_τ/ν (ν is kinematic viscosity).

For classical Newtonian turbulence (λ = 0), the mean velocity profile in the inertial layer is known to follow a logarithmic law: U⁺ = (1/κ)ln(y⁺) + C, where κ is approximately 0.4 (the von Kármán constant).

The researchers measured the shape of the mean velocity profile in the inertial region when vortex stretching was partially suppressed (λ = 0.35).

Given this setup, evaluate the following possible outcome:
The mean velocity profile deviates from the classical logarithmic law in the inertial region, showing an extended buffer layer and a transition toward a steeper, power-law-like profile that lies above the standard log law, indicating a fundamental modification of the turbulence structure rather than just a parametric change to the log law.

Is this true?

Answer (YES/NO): YES